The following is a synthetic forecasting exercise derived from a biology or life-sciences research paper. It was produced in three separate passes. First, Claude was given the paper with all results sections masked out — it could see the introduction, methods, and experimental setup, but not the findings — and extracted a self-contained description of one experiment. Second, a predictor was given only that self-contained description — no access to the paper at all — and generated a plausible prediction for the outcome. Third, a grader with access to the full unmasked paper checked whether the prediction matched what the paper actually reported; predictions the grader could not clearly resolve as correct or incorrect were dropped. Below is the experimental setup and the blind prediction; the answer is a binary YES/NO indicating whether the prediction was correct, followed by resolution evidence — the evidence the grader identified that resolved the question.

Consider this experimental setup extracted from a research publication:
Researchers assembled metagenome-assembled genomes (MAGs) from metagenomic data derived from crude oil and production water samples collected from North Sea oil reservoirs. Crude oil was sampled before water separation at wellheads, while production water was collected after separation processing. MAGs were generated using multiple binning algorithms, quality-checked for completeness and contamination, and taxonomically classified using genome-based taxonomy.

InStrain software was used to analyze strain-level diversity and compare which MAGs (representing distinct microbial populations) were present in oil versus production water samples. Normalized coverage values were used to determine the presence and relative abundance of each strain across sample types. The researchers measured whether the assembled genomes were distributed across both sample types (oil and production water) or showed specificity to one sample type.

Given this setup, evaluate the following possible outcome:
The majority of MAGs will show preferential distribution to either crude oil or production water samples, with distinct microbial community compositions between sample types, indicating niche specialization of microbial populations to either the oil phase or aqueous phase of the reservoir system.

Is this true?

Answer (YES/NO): NO